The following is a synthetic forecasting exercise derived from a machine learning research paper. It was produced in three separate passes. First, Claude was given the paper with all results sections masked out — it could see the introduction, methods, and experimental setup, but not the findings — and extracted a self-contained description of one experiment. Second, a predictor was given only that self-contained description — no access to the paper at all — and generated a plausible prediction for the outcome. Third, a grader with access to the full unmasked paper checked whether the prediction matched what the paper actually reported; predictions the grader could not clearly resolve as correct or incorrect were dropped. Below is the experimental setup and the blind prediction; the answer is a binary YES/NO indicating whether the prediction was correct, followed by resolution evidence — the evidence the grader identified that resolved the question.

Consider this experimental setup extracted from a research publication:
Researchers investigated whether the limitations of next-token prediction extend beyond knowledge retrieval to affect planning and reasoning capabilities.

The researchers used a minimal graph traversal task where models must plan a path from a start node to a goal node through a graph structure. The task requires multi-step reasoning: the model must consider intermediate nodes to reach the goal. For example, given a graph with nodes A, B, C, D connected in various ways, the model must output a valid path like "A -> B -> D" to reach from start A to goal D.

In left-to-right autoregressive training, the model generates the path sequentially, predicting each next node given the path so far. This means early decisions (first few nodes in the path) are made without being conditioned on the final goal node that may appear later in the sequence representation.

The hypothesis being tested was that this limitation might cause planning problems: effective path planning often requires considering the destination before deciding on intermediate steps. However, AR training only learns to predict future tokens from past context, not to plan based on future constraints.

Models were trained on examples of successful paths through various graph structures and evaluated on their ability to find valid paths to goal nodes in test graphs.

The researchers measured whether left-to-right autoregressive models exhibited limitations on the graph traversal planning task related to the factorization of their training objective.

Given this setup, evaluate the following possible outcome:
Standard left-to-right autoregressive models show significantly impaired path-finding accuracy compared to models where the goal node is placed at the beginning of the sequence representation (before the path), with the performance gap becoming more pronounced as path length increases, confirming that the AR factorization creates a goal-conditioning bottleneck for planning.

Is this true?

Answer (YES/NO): NO